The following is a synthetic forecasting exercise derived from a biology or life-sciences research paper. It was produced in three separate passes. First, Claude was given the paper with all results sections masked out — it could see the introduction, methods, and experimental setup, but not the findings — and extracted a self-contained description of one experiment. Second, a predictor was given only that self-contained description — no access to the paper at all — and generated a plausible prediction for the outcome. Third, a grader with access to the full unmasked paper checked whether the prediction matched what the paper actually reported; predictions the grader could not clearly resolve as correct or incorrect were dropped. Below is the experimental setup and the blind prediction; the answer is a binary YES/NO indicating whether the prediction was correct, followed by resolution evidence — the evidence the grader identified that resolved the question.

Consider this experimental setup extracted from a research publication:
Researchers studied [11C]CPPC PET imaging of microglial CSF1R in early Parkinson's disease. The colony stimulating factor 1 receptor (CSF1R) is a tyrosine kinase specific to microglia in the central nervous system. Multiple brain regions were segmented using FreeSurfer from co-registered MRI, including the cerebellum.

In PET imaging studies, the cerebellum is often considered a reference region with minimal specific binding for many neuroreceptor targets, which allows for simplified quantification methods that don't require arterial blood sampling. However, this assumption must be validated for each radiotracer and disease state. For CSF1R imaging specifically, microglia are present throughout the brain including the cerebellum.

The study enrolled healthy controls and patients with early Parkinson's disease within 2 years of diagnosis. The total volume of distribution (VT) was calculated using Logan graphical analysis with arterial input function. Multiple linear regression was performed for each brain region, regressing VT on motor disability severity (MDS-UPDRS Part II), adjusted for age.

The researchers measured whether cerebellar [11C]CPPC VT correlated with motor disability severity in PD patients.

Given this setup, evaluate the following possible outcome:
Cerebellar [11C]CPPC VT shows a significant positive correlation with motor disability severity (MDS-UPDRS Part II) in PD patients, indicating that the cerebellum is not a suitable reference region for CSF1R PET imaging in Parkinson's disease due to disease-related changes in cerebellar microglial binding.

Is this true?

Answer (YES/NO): YES